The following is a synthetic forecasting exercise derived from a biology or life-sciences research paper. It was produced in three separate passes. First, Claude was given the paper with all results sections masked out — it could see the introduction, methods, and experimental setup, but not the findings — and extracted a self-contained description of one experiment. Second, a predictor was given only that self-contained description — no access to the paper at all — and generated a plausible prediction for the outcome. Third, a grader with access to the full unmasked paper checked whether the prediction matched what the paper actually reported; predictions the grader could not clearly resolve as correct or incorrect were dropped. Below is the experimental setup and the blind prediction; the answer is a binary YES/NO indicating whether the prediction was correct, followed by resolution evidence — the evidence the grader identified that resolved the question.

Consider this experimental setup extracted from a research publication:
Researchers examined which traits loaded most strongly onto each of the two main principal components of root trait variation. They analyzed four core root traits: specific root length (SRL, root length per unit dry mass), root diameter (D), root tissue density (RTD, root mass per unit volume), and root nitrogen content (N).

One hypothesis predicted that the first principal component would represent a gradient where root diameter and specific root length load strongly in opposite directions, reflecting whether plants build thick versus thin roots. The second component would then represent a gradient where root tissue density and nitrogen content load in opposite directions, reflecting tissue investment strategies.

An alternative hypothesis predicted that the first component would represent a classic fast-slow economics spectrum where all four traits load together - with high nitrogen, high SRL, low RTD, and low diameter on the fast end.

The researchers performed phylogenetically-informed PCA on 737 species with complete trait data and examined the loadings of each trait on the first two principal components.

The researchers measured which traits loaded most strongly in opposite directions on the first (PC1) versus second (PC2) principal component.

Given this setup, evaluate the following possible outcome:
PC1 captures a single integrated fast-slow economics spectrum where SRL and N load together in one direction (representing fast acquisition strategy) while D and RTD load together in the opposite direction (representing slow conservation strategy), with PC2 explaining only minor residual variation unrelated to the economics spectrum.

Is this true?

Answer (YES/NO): NO